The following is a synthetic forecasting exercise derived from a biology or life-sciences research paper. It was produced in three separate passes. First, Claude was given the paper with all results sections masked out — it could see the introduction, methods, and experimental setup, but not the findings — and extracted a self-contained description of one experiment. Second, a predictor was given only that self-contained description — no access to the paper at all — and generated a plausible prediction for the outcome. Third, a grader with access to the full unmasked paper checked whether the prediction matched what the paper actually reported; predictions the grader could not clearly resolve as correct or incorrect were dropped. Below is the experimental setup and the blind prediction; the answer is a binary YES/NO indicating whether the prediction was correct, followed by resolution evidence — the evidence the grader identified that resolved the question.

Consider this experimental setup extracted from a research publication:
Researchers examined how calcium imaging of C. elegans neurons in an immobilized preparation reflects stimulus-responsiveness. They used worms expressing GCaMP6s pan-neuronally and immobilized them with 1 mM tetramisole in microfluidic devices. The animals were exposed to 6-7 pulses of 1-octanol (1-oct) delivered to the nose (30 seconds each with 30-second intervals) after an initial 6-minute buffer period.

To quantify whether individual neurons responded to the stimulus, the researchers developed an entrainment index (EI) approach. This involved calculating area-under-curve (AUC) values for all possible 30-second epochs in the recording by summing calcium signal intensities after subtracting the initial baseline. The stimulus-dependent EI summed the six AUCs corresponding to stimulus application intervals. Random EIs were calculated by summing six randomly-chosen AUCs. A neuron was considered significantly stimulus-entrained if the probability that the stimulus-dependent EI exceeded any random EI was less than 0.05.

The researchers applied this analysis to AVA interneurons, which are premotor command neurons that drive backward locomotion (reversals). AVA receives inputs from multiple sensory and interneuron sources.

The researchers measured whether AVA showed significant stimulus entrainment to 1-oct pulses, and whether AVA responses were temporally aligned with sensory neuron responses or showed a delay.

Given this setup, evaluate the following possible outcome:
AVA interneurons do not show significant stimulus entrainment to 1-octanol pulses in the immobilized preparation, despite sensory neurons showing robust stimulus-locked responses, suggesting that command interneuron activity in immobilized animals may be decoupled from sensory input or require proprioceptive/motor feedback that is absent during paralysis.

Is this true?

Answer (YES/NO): NO